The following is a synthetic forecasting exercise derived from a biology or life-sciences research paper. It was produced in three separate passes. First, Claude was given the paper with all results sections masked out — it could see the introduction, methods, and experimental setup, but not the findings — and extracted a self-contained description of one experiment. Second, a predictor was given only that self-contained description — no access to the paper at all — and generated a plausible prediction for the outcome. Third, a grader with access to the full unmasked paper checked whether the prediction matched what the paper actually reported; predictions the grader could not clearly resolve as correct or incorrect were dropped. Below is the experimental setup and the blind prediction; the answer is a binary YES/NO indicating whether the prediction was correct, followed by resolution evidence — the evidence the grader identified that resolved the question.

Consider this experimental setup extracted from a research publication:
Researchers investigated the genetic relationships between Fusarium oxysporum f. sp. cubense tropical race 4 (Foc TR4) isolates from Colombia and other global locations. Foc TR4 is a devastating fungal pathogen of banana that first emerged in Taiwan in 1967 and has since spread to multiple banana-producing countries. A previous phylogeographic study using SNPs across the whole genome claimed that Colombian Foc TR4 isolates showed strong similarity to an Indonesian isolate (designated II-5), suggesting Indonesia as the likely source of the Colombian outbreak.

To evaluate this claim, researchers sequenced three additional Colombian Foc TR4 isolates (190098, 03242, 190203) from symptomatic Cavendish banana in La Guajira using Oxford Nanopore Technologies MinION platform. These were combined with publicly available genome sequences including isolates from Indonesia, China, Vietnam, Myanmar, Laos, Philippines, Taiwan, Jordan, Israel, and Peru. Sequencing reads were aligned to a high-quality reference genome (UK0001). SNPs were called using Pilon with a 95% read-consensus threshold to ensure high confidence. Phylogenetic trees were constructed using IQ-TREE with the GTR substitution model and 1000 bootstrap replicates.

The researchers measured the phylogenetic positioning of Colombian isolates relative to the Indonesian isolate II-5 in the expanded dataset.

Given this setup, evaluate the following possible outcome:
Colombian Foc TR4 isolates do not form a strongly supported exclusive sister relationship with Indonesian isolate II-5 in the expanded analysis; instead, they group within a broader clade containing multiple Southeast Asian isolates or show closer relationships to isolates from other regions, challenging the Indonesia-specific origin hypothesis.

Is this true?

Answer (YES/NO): YES